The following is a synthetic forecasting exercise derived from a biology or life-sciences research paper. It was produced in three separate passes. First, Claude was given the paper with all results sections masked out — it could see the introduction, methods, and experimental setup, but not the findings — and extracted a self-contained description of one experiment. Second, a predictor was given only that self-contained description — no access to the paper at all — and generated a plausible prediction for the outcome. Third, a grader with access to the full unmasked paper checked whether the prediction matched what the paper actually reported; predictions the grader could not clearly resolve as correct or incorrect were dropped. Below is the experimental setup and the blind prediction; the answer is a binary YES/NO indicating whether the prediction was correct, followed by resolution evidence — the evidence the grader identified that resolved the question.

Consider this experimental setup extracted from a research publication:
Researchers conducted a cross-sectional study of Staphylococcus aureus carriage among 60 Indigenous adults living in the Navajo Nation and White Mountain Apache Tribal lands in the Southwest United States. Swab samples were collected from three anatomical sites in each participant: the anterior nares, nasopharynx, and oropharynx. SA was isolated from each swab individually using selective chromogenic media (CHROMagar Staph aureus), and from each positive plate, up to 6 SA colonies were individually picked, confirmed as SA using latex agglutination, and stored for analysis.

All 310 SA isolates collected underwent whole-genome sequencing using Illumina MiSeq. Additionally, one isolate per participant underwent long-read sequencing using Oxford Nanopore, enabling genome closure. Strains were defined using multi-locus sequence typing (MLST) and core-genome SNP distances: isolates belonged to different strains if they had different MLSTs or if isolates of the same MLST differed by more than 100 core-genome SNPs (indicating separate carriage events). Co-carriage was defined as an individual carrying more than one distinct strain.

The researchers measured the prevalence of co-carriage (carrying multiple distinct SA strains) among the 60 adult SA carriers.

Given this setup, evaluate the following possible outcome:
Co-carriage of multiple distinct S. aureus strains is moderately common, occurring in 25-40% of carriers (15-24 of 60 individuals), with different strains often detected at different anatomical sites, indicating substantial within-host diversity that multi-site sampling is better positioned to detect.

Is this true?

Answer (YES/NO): NO